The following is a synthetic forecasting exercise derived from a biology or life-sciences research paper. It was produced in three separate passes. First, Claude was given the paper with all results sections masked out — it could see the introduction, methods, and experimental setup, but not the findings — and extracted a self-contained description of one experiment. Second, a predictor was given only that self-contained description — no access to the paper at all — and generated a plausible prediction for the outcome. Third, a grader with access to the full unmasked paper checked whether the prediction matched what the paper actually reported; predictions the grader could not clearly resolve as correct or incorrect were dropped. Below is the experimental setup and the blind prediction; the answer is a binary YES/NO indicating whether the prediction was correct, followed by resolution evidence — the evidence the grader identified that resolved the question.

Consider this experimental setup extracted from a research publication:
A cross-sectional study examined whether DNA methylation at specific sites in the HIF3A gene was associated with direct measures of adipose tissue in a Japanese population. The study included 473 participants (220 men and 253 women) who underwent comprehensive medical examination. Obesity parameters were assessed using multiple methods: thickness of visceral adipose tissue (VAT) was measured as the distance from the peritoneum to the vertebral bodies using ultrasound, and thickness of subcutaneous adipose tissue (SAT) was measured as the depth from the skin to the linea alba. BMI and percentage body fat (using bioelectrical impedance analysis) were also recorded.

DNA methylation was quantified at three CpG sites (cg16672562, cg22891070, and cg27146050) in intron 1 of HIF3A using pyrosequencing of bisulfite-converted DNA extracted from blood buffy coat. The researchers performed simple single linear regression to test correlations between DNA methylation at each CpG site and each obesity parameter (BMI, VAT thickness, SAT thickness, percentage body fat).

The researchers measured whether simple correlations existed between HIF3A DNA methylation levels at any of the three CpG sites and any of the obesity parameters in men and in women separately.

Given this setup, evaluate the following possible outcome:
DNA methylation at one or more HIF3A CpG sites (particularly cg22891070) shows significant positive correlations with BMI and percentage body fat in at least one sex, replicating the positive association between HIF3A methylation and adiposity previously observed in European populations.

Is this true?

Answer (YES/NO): NO